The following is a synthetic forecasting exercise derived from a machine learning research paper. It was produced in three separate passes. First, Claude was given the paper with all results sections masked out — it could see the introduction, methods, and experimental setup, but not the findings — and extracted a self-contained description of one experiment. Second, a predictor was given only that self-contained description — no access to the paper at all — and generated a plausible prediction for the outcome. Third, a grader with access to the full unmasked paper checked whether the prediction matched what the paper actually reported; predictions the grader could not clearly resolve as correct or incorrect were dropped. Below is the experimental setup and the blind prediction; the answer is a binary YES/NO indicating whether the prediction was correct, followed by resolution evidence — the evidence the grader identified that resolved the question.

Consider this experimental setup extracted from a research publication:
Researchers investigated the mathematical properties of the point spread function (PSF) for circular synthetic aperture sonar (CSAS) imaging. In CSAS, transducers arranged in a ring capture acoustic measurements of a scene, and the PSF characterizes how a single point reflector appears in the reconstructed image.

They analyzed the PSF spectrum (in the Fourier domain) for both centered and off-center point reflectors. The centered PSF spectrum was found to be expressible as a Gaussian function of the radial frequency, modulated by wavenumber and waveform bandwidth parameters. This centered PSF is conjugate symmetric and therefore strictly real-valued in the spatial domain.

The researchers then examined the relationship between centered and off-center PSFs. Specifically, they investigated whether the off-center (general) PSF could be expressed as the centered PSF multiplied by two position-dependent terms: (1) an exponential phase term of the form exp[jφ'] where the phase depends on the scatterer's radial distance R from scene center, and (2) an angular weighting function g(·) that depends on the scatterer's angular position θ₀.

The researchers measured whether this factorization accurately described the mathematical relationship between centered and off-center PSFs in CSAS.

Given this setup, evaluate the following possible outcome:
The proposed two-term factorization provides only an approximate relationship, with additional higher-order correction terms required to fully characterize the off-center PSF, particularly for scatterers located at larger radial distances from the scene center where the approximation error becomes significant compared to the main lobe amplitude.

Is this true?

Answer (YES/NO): NO